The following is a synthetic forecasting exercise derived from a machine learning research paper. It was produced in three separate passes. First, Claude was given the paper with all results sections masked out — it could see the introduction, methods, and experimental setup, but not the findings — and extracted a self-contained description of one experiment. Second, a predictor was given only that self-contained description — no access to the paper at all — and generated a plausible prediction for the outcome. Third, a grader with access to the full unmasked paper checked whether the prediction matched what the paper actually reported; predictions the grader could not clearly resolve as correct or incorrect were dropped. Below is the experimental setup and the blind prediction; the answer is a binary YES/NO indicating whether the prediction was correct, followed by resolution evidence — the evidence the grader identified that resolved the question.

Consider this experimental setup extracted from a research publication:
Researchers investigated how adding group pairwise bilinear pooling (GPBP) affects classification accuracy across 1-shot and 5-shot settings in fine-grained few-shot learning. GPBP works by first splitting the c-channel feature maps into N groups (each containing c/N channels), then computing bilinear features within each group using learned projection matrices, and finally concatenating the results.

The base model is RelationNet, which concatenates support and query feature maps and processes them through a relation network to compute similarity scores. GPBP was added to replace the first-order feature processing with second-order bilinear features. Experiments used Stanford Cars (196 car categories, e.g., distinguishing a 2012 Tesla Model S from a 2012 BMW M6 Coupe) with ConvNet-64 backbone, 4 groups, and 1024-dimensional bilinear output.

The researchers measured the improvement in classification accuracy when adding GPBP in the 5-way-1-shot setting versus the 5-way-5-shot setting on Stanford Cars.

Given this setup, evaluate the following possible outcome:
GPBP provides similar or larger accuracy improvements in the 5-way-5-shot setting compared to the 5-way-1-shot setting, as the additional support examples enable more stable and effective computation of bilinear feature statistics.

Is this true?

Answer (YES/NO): YES